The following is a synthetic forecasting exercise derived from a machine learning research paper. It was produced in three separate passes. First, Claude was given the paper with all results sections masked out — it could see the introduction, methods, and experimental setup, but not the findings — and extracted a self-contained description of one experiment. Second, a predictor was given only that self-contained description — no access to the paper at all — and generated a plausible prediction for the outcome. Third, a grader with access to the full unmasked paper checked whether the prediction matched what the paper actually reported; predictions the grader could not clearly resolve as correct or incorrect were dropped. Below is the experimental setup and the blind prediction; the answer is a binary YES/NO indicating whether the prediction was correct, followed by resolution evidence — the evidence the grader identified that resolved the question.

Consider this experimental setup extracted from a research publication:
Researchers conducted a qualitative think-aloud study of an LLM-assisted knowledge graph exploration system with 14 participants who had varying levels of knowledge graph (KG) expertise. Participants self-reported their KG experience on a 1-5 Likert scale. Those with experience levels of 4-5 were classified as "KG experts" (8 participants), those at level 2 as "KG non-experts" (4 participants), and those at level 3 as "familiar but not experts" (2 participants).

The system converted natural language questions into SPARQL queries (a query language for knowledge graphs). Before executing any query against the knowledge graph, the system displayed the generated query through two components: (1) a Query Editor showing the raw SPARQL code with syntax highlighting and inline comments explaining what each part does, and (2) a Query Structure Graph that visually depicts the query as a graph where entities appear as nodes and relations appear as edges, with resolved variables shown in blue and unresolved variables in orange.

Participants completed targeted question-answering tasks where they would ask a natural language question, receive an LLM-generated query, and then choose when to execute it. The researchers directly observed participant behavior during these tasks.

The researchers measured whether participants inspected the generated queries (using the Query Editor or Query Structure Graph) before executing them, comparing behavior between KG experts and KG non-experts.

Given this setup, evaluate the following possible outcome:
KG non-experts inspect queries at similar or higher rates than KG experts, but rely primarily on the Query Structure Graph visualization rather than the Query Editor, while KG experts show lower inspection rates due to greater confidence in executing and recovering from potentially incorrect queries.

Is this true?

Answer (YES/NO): NO